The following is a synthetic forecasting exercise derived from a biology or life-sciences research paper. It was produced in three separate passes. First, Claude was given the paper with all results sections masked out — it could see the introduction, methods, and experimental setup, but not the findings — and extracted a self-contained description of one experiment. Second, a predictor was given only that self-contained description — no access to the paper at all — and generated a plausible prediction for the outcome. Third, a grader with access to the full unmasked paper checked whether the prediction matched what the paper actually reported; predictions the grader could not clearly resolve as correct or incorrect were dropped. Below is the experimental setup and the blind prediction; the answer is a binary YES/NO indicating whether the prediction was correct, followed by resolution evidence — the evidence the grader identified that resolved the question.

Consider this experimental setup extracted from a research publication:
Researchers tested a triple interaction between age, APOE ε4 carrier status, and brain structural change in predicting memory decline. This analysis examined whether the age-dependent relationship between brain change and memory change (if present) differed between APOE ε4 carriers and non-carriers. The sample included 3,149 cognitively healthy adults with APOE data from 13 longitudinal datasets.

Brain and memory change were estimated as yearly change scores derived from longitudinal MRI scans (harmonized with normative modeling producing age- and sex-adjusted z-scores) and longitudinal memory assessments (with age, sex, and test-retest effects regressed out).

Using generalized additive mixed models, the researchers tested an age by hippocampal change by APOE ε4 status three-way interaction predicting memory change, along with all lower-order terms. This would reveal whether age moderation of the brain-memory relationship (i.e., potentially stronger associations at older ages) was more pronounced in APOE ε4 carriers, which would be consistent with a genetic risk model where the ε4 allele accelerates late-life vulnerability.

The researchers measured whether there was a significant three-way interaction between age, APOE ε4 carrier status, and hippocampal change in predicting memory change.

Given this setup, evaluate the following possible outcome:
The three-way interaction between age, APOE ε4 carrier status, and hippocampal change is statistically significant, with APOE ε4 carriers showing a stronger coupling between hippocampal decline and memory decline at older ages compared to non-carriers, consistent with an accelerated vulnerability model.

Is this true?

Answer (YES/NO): NO